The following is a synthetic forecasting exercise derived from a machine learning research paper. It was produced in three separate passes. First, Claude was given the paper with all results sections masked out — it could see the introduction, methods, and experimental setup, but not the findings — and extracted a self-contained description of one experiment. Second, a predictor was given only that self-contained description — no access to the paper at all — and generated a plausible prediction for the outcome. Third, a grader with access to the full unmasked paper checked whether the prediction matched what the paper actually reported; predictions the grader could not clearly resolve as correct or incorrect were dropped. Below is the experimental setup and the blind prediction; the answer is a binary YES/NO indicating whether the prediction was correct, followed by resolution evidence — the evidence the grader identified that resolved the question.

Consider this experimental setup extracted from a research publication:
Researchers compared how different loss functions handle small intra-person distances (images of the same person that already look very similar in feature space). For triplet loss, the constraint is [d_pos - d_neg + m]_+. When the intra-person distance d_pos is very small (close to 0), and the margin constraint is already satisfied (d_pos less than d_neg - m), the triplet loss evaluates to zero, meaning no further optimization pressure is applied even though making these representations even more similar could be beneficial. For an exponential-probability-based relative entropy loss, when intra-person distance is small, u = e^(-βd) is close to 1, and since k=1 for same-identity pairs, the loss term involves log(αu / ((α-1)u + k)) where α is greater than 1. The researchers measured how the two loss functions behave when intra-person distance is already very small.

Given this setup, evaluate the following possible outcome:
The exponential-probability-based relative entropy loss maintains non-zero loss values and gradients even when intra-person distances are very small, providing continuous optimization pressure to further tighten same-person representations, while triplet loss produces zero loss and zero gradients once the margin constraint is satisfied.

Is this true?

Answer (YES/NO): YES